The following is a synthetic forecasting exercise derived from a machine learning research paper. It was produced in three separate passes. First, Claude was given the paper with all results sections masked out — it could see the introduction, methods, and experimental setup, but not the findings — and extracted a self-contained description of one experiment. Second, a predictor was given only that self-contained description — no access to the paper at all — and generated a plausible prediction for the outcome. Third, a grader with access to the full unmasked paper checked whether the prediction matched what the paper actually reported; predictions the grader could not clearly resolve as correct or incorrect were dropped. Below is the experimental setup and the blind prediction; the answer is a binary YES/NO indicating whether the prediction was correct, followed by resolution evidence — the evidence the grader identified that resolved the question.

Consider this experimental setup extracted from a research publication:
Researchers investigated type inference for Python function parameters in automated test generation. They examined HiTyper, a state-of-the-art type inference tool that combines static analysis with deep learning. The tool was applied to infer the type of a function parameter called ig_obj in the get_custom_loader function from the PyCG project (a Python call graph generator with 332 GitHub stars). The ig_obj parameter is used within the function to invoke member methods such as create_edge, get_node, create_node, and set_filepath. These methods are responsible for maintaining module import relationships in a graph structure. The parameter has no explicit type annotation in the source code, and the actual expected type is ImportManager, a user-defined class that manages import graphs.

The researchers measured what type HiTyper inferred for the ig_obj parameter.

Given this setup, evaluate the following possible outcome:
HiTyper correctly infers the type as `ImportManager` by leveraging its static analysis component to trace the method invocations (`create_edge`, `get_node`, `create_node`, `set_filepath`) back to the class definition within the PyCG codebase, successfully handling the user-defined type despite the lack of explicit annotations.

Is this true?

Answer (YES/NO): NO